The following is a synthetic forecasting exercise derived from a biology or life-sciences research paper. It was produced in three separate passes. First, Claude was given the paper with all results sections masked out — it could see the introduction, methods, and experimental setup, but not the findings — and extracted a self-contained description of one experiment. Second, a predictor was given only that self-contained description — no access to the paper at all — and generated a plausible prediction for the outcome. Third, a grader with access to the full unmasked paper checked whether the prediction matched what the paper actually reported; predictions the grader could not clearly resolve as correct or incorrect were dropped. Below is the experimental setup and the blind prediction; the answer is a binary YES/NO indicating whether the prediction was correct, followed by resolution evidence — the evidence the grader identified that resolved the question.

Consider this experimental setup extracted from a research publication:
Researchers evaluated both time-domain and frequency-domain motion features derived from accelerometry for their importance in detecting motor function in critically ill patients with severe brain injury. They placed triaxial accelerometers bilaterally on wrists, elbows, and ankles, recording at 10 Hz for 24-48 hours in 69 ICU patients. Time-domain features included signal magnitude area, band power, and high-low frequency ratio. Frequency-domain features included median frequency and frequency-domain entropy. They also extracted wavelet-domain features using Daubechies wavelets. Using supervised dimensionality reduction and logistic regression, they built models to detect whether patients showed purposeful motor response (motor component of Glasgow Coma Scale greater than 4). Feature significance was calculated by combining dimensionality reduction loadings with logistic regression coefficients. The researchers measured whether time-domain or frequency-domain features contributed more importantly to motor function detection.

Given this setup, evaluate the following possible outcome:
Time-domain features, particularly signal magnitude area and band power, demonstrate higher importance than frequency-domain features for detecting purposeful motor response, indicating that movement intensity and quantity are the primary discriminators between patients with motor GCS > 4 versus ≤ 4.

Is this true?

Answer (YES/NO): NO